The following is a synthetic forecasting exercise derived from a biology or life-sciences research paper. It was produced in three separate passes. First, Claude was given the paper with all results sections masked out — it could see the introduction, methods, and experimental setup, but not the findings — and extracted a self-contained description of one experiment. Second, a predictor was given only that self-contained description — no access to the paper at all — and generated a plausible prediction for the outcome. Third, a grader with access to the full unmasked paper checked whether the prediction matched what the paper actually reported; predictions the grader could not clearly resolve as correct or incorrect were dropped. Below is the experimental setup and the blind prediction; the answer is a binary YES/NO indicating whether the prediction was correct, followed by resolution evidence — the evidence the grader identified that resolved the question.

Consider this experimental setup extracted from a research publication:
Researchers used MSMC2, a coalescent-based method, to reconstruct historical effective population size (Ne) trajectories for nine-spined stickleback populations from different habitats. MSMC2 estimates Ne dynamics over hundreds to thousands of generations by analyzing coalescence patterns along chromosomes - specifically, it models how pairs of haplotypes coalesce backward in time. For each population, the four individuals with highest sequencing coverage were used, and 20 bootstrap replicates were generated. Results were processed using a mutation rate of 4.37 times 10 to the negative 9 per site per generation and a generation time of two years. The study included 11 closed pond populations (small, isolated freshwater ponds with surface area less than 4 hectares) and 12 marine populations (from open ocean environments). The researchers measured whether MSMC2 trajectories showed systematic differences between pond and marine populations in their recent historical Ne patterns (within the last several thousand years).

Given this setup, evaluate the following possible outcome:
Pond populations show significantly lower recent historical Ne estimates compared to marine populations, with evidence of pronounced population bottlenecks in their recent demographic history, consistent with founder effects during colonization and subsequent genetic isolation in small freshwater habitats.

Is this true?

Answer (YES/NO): YES